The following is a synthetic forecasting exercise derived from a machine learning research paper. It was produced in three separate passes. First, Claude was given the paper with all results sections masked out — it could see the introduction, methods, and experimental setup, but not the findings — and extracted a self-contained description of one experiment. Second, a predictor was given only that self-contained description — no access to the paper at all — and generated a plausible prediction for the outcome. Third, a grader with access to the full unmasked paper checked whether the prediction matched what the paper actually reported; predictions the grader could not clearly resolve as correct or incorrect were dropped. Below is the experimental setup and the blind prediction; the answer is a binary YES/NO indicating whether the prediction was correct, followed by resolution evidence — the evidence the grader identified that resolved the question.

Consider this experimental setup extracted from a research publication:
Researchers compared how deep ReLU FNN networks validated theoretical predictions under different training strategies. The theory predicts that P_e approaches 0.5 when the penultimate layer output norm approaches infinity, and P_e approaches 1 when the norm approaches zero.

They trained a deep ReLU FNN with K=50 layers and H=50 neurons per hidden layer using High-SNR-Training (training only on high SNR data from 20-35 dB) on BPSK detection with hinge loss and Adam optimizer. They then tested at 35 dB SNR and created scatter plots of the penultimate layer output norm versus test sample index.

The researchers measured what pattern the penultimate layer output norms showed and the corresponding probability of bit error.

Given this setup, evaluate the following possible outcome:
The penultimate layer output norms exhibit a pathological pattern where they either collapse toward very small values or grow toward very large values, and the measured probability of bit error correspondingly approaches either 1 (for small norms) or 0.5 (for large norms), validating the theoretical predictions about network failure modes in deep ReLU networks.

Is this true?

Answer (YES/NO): YES